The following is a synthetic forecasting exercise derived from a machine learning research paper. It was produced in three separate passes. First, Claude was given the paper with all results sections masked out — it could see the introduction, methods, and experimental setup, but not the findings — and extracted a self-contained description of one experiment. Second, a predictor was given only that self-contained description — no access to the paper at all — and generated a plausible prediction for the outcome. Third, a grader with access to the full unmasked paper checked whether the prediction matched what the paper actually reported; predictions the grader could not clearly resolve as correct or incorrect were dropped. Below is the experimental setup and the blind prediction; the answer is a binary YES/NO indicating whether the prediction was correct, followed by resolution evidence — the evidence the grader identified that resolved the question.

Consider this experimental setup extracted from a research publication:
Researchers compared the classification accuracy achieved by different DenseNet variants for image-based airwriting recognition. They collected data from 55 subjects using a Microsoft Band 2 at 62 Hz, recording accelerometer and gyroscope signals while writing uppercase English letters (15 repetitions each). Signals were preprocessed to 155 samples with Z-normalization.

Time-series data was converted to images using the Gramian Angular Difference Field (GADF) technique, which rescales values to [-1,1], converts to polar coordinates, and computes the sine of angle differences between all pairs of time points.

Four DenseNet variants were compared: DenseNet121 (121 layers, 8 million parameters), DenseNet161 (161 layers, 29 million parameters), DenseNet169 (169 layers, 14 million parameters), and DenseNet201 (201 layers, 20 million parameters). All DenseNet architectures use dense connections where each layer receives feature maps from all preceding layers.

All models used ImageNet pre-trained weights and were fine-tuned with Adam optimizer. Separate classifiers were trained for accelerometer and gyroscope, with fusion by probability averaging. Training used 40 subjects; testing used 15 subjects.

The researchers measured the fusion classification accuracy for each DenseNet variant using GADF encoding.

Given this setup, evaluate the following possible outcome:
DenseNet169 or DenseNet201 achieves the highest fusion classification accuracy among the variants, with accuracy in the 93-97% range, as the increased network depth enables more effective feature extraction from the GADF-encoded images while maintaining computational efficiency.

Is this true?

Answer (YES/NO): NO